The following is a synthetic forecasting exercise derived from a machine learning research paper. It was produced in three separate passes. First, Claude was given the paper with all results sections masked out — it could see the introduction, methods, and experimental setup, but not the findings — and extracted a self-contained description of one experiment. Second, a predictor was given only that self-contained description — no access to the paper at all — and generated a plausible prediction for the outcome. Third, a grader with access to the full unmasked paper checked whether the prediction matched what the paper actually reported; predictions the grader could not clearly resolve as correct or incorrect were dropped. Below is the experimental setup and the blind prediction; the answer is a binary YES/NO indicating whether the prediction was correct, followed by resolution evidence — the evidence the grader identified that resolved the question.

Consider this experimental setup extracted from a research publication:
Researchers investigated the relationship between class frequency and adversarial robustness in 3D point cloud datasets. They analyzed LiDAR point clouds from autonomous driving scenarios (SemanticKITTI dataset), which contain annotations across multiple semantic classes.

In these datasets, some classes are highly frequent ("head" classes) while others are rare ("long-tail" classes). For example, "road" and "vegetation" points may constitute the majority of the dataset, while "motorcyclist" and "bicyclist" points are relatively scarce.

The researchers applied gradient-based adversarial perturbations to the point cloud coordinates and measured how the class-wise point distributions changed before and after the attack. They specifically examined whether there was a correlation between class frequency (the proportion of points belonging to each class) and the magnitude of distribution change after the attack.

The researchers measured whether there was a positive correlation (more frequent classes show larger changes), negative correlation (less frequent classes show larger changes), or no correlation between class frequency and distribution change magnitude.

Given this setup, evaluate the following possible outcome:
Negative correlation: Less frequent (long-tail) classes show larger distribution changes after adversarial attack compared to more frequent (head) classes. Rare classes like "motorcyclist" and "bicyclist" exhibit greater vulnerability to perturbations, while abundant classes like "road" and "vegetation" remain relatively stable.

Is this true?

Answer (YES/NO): NO